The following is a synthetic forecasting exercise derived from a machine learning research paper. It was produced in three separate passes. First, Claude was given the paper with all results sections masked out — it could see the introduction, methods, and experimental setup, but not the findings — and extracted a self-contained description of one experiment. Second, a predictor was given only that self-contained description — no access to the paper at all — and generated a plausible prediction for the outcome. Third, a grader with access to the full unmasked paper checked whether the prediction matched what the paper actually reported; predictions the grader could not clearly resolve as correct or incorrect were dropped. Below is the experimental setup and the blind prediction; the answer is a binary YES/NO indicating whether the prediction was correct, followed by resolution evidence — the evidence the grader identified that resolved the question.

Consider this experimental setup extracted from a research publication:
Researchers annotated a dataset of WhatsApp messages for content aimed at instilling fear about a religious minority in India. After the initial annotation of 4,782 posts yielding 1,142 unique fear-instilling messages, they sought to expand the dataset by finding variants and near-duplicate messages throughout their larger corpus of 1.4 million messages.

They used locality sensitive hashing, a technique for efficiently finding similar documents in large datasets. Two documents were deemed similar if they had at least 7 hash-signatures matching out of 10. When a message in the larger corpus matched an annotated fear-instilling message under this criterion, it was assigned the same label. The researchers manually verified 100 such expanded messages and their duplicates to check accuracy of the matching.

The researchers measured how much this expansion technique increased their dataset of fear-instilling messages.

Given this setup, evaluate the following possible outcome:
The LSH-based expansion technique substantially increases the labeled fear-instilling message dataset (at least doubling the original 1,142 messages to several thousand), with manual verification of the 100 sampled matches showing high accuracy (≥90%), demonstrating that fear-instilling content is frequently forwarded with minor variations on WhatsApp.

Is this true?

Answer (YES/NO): YES